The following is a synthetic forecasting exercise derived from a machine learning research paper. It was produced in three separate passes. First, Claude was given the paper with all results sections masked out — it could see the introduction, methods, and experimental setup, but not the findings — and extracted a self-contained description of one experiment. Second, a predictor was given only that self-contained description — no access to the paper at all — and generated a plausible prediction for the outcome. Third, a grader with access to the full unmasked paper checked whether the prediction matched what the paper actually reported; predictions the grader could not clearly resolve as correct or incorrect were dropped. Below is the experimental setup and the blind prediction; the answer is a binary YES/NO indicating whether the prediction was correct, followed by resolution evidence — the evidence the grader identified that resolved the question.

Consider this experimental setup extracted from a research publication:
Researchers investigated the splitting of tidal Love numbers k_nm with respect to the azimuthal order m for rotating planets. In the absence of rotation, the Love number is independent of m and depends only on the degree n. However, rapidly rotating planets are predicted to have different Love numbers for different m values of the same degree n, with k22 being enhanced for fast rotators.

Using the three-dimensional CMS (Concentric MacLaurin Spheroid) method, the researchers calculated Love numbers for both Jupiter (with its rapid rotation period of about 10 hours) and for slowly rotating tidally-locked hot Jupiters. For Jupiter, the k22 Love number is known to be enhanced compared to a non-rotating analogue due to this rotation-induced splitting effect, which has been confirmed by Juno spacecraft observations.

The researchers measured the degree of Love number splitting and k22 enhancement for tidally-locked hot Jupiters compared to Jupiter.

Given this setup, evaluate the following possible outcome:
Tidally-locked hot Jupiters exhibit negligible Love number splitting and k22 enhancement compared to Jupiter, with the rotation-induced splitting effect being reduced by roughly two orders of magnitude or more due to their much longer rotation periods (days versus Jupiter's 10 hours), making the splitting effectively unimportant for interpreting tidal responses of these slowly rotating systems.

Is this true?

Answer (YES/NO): NO